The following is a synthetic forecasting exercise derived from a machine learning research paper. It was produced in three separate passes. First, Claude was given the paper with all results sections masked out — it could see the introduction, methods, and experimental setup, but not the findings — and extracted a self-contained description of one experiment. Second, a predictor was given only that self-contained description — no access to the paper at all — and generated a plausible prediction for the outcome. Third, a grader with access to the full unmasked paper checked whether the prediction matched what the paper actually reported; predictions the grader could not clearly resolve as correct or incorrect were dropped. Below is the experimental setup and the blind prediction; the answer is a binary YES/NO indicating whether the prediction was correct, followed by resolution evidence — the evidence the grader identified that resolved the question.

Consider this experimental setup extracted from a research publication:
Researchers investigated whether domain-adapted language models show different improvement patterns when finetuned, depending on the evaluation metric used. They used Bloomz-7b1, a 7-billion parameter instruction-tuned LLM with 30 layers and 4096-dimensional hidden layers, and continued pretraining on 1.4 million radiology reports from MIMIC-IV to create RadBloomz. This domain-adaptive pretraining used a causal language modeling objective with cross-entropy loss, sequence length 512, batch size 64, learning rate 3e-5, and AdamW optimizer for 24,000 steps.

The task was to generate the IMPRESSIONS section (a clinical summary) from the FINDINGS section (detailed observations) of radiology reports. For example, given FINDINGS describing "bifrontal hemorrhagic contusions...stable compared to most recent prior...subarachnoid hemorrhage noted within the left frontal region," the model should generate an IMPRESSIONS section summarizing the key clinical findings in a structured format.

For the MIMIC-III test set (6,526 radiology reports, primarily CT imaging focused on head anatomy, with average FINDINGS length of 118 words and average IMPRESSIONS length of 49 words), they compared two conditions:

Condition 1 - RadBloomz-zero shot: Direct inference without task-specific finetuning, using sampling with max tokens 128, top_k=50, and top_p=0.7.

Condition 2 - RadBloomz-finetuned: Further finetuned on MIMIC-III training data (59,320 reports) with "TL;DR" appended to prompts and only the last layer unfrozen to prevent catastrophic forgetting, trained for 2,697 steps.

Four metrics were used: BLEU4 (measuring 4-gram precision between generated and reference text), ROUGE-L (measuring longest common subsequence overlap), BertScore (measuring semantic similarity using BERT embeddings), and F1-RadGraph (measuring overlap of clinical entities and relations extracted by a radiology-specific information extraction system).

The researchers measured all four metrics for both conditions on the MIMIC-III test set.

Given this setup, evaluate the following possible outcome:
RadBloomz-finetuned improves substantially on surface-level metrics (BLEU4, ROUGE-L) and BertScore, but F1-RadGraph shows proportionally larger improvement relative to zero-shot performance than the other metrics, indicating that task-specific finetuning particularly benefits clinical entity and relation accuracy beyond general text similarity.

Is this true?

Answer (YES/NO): NO